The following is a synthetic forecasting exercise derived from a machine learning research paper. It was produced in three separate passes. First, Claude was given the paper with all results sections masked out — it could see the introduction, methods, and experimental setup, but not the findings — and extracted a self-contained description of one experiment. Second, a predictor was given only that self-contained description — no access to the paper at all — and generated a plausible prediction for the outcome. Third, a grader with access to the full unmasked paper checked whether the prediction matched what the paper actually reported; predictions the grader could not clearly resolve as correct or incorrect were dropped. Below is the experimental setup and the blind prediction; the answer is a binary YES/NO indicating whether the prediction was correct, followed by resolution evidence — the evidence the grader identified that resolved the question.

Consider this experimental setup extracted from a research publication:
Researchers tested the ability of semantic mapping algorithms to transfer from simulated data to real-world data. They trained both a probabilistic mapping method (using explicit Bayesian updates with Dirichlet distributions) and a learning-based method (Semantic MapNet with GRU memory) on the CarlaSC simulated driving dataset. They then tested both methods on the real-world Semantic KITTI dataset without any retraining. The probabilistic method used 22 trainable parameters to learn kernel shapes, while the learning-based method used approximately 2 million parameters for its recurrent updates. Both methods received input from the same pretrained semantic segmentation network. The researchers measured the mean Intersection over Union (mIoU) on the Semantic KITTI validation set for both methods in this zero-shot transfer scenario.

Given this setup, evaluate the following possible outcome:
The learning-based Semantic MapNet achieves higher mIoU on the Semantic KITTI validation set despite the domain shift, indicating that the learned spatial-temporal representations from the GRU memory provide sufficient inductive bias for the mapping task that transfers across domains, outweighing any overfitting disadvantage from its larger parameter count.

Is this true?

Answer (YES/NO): NO